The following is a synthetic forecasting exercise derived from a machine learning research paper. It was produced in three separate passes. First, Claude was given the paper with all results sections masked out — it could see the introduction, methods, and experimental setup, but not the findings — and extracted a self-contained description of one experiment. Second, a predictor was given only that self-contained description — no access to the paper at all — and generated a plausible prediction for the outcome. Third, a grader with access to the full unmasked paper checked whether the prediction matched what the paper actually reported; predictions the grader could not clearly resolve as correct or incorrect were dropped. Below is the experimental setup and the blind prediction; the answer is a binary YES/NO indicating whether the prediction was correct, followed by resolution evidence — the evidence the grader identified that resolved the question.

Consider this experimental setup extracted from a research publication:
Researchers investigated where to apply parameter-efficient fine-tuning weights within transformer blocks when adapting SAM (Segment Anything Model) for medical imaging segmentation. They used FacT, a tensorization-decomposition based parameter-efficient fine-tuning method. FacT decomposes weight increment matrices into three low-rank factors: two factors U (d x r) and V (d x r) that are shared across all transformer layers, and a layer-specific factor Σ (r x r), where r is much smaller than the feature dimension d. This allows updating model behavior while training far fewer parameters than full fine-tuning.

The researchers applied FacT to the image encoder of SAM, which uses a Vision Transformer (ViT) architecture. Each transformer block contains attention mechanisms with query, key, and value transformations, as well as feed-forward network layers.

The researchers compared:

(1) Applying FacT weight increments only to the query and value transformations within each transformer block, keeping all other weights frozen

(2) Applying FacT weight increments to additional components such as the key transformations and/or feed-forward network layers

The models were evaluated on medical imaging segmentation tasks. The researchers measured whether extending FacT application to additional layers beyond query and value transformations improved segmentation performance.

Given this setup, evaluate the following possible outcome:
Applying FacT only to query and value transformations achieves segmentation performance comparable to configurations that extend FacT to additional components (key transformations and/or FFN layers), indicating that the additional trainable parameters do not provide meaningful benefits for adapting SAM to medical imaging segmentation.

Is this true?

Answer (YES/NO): YES